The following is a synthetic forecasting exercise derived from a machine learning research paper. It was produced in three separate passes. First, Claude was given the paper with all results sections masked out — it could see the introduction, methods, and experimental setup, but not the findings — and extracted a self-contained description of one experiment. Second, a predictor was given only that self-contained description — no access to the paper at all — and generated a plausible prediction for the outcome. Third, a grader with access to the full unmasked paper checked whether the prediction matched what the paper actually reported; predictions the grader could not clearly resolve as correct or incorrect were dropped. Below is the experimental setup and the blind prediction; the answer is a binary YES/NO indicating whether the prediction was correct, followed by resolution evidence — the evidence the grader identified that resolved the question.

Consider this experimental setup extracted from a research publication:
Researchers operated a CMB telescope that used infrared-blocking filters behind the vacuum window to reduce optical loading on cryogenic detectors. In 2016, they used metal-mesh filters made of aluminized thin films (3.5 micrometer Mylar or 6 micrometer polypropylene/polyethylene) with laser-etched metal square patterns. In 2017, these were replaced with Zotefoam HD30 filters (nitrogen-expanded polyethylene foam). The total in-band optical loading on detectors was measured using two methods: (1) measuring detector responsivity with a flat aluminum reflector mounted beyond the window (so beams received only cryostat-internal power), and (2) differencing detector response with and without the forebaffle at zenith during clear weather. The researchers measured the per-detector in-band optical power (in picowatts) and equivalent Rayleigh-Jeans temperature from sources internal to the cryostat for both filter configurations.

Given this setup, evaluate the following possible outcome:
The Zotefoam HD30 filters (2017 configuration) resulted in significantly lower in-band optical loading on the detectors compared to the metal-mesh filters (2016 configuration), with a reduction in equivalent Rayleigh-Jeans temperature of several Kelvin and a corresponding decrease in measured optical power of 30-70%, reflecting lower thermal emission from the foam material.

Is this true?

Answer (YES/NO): NO